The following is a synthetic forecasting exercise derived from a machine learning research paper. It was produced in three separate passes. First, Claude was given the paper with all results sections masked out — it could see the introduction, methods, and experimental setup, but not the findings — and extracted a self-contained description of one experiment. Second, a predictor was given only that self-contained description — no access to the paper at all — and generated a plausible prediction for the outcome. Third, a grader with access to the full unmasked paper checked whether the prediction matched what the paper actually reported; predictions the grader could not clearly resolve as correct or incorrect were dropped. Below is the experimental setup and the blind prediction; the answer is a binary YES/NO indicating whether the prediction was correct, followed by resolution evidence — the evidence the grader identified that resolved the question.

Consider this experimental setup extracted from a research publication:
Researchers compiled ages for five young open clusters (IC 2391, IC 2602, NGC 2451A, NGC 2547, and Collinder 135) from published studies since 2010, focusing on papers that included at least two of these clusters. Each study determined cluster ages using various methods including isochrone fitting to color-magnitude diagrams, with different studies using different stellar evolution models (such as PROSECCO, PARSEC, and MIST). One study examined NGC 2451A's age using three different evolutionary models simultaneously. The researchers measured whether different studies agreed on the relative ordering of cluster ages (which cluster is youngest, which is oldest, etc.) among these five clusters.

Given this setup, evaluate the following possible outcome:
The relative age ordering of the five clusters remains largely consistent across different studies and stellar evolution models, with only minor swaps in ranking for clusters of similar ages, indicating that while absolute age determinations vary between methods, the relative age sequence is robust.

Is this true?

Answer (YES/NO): NO